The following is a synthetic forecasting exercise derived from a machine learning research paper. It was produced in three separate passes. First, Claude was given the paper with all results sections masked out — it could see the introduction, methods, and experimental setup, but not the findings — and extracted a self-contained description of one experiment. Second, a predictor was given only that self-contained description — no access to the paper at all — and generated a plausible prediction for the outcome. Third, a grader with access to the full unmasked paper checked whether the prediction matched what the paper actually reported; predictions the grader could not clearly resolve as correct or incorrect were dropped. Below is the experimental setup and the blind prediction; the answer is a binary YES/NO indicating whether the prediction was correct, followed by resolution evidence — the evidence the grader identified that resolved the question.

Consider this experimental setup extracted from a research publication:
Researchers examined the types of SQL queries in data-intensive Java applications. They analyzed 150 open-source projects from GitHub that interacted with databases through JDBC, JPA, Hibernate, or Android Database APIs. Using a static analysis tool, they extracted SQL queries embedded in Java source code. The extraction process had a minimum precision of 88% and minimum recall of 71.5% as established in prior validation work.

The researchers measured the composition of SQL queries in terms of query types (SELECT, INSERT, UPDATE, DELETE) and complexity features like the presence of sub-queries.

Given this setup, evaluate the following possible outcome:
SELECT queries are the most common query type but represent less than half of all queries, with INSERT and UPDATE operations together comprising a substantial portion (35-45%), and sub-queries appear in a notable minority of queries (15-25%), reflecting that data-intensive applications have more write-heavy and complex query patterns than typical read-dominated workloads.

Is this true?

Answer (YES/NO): NO